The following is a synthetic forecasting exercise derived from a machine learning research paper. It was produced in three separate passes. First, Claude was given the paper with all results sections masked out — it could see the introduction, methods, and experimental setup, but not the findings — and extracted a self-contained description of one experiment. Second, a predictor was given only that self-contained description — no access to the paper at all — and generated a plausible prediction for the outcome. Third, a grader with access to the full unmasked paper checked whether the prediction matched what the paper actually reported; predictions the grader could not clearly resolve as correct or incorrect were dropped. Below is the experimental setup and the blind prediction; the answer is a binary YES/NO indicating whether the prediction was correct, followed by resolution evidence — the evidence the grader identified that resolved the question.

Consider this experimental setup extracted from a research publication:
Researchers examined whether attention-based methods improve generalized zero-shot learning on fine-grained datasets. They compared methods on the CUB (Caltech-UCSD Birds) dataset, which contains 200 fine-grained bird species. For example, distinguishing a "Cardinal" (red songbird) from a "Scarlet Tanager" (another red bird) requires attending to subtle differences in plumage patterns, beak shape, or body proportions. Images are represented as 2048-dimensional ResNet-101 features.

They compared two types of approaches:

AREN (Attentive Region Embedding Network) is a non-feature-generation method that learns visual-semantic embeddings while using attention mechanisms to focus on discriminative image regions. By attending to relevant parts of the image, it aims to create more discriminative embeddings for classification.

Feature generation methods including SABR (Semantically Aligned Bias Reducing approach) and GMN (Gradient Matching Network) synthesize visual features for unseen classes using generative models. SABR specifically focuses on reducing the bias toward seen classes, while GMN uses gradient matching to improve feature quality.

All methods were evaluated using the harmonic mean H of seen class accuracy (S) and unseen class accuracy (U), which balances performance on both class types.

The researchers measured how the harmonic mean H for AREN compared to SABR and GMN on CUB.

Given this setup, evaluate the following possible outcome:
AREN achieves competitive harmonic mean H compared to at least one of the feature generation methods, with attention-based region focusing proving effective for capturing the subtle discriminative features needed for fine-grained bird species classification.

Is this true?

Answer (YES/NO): NO